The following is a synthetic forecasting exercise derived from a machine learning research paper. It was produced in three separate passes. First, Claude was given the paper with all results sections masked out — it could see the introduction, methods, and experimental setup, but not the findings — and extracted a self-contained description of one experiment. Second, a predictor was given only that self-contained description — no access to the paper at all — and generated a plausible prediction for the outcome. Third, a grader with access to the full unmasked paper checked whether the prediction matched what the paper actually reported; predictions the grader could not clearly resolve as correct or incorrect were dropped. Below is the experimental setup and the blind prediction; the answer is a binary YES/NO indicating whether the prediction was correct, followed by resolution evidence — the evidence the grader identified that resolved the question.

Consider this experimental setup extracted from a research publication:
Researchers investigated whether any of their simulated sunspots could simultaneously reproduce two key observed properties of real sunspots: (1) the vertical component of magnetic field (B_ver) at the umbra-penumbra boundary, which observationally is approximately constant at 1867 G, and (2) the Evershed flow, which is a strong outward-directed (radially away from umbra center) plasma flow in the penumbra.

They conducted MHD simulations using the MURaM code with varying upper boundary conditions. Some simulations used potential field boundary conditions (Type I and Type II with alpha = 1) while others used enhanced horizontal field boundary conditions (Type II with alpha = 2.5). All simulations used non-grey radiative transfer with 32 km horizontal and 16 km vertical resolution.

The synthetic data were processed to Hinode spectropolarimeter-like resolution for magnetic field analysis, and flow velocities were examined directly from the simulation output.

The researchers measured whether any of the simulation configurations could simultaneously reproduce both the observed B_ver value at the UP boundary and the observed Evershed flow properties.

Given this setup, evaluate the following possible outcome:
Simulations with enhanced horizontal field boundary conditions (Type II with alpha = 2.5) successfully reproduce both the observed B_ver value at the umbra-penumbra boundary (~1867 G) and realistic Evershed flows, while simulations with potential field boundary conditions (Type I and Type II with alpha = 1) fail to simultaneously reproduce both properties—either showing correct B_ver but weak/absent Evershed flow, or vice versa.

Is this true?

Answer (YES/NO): NO